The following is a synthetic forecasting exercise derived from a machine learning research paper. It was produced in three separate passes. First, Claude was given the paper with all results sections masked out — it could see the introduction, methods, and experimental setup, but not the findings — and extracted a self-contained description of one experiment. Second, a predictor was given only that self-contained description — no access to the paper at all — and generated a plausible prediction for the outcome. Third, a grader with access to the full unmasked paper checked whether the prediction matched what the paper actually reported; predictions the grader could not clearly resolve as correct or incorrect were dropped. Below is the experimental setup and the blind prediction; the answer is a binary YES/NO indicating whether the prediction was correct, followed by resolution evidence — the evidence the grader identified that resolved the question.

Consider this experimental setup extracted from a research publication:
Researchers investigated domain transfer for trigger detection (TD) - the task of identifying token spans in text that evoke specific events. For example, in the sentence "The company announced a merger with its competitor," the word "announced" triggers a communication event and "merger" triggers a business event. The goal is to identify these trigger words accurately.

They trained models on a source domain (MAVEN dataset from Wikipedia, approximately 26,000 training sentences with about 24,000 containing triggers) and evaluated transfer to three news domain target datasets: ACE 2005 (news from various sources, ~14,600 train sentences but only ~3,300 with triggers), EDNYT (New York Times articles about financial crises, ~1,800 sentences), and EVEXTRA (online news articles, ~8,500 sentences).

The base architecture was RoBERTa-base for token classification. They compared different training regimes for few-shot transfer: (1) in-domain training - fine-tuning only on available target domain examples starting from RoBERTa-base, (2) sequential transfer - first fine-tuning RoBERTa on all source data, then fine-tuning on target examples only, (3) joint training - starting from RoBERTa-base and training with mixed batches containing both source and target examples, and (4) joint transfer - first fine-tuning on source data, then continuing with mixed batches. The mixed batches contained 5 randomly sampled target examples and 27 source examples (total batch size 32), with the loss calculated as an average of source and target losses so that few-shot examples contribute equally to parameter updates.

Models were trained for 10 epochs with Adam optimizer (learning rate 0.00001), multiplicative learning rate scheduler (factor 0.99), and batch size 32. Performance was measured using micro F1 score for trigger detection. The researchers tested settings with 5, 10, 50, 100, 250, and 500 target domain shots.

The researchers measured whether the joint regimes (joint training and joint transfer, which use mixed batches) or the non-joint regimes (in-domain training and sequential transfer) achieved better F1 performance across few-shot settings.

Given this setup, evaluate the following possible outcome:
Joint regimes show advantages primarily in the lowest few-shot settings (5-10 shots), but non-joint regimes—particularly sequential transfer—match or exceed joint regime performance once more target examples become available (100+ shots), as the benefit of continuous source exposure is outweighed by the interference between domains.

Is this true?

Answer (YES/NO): NO